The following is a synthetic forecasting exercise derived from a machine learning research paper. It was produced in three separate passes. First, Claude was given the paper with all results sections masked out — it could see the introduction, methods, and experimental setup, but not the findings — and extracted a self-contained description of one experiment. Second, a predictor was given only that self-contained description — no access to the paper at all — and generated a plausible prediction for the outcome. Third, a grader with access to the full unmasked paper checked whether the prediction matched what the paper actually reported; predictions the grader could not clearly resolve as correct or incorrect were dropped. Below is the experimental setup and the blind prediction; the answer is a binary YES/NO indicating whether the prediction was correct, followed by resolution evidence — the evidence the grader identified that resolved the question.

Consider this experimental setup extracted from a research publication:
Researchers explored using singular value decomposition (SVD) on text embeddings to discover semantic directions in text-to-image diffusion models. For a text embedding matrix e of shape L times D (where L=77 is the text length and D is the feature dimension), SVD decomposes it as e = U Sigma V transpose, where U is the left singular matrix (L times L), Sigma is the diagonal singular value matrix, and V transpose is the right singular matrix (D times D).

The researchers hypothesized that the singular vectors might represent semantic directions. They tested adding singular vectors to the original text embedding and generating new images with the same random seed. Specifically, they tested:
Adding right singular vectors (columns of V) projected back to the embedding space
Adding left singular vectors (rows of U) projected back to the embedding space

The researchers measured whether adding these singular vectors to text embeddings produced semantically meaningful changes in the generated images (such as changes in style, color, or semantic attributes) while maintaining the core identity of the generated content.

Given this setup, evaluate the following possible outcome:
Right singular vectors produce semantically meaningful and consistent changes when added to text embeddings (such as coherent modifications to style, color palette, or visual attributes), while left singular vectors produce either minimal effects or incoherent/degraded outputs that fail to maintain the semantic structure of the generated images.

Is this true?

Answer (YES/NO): NO